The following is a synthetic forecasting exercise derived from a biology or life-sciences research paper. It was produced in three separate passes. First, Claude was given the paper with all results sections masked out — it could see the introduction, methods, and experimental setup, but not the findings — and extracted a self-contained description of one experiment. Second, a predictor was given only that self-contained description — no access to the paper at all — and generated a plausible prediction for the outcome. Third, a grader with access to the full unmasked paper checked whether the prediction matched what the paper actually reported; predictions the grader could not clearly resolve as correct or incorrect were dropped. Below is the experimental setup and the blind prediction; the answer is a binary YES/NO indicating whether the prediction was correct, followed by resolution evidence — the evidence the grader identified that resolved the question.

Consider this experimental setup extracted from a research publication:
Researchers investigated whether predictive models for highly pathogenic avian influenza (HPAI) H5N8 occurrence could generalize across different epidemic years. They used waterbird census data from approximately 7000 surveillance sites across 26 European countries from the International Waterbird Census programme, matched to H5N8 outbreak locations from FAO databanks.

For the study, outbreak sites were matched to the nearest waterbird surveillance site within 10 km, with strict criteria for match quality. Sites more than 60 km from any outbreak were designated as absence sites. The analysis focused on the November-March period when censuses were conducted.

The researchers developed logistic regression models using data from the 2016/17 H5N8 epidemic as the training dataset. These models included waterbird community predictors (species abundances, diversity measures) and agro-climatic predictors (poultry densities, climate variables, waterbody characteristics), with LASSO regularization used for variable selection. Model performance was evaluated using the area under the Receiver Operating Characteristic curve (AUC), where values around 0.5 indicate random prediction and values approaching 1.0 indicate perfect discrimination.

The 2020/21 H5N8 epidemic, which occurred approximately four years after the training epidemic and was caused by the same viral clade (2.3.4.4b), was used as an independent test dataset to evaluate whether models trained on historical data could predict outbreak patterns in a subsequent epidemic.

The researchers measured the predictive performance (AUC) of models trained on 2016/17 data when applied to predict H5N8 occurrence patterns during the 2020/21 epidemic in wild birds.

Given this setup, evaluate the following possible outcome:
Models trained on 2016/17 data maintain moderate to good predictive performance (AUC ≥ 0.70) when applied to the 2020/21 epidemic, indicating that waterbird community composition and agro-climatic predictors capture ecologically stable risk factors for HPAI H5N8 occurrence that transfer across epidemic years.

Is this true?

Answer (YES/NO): YES